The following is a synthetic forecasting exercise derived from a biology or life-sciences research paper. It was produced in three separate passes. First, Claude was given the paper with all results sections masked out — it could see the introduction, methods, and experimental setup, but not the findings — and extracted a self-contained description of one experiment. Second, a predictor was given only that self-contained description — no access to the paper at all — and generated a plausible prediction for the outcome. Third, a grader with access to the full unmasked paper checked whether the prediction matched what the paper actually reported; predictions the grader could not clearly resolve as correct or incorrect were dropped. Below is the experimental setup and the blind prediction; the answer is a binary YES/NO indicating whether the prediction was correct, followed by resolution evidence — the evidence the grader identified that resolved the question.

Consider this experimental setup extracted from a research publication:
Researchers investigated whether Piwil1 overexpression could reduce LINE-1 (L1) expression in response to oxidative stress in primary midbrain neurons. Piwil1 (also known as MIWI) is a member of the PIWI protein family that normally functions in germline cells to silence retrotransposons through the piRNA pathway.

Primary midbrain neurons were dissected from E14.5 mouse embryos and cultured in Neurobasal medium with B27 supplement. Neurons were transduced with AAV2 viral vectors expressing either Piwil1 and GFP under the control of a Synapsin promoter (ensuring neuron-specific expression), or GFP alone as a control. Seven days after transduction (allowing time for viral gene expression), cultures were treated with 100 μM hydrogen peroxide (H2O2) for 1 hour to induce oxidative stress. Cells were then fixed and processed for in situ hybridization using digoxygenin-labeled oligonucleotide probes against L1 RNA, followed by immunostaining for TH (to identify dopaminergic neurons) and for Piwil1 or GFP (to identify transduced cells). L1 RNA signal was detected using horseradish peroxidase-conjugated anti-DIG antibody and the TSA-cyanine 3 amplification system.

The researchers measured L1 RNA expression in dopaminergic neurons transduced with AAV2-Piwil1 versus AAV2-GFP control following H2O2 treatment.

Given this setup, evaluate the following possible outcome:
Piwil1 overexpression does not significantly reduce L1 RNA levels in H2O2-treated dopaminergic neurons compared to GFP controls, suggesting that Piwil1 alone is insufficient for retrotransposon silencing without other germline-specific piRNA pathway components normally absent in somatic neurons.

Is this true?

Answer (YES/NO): NO